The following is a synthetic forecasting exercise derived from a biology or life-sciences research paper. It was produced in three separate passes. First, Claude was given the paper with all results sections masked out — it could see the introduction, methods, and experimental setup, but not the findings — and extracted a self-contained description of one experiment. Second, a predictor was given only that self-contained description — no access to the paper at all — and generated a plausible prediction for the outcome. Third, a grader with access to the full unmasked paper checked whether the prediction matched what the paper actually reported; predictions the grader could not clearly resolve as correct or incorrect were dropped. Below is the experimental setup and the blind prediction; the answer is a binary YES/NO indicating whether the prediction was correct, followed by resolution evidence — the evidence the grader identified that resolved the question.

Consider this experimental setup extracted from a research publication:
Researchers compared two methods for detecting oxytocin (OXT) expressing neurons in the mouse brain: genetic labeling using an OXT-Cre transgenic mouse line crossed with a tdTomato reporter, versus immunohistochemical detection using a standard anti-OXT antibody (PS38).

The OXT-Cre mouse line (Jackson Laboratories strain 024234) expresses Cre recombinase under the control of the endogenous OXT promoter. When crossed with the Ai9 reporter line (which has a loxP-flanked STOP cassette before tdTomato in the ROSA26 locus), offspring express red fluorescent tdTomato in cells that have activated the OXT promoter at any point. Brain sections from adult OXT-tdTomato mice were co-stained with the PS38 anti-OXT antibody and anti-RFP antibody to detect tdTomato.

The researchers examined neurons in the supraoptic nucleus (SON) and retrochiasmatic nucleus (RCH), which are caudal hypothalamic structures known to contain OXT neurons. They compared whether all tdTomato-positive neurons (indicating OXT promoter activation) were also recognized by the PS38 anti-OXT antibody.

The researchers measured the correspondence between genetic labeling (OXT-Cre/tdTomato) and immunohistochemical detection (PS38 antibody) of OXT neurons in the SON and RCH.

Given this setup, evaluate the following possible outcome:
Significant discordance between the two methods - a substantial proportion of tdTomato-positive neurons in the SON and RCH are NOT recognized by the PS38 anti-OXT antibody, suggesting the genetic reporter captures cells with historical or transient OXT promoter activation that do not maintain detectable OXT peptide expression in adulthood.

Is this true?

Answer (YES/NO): NO